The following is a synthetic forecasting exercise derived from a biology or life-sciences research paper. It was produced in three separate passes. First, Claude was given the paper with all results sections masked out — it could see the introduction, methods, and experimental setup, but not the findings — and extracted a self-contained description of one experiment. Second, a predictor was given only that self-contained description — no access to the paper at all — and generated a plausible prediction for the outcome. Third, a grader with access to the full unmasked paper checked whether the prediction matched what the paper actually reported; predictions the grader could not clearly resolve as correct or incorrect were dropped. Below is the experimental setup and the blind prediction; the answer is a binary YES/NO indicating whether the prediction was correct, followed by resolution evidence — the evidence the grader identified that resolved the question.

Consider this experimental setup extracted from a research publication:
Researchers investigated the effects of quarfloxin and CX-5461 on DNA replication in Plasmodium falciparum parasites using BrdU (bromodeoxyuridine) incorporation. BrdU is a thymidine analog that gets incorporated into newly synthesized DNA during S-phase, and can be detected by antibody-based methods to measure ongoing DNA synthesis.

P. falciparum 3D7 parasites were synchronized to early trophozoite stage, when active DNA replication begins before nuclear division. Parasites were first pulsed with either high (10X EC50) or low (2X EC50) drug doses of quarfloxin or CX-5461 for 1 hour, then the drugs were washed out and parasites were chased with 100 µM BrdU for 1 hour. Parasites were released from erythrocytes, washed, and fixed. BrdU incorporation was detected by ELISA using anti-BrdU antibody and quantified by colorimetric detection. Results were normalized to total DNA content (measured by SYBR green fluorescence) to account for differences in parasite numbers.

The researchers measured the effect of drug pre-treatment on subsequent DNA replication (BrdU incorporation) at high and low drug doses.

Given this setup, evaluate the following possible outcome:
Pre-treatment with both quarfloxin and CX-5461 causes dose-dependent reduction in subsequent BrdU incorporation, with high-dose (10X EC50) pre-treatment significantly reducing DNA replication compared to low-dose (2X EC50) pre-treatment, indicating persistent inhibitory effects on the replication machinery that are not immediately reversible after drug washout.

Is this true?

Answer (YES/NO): NO